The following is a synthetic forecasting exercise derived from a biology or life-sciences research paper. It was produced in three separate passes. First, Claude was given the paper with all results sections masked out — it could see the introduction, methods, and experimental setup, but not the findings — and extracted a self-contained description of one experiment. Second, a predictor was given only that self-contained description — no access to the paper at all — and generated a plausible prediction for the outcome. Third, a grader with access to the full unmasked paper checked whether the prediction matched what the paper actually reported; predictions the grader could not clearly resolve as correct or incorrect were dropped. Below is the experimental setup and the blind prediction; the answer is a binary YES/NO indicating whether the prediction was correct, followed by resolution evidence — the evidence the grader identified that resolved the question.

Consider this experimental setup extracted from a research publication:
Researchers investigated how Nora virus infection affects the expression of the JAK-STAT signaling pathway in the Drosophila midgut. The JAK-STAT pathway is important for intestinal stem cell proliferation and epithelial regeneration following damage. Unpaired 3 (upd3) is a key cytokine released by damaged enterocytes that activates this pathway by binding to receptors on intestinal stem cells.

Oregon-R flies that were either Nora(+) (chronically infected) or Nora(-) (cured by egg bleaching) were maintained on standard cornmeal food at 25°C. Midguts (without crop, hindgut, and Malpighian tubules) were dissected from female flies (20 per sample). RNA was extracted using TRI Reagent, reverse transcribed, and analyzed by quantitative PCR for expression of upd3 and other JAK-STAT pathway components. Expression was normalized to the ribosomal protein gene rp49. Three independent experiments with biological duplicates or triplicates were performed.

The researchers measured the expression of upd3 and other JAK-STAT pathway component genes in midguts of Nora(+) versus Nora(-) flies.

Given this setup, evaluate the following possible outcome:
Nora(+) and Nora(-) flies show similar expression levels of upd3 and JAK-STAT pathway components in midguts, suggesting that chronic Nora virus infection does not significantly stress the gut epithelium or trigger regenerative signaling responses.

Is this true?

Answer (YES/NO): NO